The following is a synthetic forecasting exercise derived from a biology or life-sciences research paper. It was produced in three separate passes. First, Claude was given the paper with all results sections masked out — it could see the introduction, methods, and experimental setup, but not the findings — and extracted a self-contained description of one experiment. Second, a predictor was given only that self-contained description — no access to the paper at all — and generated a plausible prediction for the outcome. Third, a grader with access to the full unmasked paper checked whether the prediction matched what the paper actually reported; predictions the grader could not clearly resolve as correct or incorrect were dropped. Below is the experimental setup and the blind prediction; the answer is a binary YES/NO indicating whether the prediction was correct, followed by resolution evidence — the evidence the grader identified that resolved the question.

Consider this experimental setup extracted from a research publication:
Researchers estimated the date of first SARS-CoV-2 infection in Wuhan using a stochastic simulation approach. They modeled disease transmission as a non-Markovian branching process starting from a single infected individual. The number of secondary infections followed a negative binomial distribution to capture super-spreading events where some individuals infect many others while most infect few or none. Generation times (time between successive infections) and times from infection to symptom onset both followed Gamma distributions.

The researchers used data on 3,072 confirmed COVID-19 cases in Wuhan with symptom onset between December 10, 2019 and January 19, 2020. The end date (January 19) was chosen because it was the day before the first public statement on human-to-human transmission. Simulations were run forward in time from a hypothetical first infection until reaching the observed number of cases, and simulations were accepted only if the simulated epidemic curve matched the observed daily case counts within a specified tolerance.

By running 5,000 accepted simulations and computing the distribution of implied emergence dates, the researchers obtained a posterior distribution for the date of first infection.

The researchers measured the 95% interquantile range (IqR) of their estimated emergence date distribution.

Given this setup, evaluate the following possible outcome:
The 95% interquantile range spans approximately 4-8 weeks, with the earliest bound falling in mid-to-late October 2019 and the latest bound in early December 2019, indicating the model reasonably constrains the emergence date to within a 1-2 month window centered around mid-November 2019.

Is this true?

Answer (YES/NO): NO